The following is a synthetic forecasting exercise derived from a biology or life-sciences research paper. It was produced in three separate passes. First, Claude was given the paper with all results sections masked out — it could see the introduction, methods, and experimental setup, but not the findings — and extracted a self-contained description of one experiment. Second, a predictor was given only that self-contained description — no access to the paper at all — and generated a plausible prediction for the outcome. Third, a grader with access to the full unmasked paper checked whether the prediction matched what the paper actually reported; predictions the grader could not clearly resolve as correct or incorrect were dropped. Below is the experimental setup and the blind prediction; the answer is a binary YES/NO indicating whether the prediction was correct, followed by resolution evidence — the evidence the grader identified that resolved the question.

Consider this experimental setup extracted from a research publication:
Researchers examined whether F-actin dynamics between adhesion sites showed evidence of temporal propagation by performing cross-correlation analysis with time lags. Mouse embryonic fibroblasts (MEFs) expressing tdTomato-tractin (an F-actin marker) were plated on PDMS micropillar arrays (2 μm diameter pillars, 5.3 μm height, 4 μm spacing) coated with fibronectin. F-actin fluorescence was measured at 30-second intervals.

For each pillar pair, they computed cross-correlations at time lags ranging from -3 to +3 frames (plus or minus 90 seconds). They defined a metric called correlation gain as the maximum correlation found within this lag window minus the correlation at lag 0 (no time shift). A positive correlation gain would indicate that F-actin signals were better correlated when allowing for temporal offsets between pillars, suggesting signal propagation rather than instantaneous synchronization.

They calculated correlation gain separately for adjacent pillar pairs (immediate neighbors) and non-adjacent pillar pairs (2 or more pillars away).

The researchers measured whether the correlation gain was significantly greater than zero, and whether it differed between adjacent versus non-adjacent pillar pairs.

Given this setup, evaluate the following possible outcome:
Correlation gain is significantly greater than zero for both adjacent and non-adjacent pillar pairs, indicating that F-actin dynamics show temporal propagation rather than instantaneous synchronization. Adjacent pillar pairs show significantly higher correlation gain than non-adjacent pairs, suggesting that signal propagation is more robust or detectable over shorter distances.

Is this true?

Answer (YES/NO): NO